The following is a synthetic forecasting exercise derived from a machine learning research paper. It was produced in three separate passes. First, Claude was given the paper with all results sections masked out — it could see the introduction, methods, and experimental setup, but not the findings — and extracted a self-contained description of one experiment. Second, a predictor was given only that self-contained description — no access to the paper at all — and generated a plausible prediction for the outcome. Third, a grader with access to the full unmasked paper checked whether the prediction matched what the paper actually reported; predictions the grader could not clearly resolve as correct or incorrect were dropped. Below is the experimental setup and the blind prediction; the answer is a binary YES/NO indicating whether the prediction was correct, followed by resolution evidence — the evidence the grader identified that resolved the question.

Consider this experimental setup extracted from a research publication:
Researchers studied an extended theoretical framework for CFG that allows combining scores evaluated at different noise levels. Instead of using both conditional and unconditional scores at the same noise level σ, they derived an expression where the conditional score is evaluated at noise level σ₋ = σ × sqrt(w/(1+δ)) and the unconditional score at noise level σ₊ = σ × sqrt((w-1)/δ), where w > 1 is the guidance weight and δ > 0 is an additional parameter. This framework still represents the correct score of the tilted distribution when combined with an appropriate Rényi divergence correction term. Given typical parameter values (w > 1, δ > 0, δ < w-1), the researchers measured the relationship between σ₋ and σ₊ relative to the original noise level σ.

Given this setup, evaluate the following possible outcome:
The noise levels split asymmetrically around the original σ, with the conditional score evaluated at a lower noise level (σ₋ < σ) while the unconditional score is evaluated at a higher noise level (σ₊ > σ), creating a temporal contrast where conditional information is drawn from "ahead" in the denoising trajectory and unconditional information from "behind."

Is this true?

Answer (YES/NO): NO